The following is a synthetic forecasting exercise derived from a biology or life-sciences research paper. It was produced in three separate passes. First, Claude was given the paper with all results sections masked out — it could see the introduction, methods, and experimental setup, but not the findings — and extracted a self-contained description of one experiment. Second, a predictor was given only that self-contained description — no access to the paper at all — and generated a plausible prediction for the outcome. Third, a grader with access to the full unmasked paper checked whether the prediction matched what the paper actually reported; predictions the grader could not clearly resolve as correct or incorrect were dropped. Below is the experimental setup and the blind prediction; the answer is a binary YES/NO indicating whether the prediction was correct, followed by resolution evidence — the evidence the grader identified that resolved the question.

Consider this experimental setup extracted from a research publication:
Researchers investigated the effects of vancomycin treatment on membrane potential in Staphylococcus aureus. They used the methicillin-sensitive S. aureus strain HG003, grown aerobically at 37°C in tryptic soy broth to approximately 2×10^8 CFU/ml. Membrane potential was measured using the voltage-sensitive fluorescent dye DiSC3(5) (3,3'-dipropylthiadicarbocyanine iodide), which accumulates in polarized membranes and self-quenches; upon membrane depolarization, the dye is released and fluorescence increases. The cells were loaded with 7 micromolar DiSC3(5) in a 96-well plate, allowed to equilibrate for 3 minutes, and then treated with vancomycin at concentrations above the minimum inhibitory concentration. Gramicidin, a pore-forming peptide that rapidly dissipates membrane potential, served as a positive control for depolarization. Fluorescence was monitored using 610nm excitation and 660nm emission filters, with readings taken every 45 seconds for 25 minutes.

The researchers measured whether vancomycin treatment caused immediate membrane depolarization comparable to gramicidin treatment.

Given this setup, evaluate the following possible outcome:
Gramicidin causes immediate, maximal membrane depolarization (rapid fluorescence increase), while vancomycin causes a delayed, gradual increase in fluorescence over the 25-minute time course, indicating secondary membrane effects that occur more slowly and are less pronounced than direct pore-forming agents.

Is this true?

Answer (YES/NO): NO